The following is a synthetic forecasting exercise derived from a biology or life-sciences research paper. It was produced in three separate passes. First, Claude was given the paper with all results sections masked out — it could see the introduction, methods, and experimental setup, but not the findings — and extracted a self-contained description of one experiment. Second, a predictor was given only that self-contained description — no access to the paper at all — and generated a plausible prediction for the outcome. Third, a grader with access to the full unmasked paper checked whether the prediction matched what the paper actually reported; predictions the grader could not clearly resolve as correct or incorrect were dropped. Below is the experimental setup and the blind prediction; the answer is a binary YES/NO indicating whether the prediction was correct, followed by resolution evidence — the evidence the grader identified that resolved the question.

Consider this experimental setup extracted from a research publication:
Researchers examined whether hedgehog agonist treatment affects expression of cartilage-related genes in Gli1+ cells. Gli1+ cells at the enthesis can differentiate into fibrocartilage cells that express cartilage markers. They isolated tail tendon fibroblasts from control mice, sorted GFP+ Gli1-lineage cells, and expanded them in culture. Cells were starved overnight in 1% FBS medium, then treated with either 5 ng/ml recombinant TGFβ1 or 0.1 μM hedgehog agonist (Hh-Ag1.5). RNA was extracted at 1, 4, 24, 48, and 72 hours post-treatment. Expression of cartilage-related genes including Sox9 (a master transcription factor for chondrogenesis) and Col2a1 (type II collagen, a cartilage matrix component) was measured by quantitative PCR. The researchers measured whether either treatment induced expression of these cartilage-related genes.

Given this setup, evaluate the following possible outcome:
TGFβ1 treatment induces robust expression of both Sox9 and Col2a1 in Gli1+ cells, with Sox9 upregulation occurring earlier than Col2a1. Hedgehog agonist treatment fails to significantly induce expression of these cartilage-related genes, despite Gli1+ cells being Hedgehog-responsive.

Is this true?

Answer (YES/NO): NO